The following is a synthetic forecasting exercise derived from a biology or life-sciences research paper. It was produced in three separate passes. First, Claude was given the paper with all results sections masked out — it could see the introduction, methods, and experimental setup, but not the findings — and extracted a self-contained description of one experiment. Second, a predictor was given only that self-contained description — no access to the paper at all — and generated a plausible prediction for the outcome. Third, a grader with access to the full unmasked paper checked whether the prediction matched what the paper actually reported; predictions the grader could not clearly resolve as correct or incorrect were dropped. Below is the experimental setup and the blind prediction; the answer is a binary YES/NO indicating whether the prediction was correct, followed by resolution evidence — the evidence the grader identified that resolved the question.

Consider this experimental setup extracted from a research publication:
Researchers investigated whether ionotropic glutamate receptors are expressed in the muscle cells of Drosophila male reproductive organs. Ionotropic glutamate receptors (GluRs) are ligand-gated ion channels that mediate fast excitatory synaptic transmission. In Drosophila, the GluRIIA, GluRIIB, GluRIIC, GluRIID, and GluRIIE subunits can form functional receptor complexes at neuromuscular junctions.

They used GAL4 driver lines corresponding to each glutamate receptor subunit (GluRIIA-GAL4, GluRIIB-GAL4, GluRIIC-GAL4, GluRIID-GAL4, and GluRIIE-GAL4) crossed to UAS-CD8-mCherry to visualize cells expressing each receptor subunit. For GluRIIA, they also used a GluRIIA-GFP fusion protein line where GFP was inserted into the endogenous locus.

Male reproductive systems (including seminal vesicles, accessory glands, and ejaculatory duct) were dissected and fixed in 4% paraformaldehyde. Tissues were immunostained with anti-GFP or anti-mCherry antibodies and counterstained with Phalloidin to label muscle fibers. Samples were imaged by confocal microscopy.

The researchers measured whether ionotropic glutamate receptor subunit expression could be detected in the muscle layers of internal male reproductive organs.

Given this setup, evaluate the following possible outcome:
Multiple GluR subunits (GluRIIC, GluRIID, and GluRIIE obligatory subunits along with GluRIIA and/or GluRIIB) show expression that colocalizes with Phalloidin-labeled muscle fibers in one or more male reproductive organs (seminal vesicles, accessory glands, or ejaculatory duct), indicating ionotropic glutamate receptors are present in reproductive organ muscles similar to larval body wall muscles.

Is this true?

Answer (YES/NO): NO